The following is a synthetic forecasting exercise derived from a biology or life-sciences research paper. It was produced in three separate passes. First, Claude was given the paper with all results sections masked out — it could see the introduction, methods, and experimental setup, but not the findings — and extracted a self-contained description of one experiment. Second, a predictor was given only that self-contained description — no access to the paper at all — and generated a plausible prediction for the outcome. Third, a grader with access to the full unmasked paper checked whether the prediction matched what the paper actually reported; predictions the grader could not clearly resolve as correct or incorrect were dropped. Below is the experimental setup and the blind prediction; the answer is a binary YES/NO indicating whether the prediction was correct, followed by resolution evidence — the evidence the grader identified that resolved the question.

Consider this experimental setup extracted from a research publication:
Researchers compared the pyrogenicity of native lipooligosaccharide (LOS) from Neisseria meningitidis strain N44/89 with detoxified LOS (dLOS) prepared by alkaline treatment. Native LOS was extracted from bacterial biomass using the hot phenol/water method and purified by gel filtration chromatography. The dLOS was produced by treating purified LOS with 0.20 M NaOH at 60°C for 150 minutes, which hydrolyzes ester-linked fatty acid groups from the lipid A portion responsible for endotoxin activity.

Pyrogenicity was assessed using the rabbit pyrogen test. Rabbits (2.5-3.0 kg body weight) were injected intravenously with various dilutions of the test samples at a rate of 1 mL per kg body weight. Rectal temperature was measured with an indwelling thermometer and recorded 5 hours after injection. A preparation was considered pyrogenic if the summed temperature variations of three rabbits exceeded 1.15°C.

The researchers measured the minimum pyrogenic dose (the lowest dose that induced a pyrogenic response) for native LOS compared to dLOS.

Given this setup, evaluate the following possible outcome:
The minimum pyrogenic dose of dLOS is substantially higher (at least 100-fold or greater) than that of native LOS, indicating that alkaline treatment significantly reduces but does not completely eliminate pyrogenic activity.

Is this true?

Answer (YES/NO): YES